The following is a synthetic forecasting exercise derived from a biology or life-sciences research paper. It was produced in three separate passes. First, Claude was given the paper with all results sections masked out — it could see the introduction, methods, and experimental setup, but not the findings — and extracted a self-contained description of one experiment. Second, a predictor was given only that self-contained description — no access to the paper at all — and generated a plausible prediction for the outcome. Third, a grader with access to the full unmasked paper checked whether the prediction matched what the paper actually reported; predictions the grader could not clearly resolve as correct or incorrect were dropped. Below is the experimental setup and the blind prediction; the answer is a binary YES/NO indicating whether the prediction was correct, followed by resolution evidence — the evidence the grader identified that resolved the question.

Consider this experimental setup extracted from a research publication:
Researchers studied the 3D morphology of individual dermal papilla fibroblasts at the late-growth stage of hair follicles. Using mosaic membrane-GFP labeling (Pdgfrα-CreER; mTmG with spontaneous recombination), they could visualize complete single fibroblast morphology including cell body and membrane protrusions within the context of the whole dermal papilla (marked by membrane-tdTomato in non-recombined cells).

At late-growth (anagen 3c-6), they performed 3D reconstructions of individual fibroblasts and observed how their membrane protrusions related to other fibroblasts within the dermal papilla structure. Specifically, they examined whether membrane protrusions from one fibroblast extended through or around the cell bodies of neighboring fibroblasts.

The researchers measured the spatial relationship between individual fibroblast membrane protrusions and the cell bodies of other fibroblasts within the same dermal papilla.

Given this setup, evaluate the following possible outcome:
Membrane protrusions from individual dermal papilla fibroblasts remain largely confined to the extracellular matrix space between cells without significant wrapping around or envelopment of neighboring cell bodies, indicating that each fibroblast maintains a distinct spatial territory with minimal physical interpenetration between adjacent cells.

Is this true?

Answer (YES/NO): NO